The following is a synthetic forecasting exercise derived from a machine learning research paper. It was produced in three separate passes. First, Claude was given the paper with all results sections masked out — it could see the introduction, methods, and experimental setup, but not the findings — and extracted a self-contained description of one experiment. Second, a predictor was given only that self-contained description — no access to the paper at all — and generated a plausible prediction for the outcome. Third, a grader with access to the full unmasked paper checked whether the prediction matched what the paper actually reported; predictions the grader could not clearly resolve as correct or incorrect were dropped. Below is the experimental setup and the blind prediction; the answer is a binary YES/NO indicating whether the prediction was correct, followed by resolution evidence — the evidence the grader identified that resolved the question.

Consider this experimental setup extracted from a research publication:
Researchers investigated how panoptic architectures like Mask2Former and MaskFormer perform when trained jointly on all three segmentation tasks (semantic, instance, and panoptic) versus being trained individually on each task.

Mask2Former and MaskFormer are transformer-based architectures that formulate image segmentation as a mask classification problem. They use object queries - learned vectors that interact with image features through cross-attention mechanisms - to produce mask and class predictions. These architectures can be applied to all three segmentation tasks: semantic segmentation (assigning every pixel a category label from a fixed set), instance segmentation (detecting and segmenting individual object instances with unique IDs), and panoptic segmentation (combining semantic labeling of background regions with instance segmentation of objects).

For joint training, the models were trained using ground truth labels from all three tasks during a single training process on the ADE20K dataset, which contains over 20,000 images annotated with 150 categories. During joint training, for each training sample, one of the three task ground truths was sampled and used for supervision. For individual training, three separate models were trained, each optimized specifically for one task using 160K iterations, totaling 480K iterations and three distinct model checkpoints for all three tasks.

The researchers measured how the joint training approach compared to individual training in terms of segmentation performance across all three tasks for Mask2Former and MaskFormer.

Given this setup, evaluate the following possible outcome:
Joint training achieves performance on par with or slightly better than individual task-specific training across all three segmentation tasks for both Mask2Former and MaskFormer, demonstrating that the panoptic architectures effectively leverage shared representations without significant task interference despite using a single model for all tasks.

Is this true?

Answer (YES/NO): NO